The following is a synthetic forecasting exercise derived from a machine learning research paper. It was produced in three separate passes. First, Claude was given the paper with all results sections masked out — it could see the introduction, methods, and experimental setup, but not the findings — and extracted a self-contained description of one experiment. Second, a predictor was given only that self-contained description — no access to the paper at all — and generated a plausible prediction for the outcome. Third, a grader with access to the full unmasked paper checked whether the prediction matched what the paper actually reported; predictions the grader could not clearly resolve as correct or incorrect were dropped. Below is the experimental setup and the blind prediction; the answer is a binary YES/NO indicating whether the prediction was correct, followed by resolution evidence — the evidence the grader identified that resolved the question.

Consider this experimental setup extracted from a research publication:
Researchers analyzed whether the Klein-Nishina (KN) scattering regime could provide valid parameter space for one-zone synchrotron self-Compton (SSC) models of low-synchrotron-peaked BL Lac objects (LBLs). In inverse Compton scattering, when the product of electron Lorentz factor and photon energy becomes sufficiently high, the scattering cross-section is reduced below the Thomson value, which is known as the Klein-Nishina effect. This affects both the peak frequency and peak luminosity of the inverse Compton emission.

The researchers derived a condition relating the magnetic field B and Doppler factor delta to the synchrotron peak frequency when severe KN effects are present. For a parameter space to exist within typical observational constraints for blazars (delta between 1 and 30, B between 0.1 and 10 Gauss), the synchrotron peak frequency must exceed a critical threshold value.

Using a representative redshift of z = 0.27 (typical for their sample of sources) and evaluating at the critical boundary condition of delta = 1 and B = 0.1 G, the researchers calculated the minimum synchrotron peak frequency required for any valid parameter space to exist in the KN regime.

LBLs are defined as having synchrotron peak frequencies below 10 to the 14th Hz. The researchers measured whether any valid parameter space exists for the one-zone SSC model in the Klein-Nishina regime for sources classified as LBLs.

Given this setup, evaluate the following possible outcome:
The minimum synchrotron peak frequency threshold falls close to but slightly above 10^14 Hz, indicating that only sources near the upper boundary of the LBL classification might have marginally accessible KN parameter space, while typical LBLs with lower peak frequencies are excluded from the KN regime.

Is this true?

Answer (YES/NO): NO